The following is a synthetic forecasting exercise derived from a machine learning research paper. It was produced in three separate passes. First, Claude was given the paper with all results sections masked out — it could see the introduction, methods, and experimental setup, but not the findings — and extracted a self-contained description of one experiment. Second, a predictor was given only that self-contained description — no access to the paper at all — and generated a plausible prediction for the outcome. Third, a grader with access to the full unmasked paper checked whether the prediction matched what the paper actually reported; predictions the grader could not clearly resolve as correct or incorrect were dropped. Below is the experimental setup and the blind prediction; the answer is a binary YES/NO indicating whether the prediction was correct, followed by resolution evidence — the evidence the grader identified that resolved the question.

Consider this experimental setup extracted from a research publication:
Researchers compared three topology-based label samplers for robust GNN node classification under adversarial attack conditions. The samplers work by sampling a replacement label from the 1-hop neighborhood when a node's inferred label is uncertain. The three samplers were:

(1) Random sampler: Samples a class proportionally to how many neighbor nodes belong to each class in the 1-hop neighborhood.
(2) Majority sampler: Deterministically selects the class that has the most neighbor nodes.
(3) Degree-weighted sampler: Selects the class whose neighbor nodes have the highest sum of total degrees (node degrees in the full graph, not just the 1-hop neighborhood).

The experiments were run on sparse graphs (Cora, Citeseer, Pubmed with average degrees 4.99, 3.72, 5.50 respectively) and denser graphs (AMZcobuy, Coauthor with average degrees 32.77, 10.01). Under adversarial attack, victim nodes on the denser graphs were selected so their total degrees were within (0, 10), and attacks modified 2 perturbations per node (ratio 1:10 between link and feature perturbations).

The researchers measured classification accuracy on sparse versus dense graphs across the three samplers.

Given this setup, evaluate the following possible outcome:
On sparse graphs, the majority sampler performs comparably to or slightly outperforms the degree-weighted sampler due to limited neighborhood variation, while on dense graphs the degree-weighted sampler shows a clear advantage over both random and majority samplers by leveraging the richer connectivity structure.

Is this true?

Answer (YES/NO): NO